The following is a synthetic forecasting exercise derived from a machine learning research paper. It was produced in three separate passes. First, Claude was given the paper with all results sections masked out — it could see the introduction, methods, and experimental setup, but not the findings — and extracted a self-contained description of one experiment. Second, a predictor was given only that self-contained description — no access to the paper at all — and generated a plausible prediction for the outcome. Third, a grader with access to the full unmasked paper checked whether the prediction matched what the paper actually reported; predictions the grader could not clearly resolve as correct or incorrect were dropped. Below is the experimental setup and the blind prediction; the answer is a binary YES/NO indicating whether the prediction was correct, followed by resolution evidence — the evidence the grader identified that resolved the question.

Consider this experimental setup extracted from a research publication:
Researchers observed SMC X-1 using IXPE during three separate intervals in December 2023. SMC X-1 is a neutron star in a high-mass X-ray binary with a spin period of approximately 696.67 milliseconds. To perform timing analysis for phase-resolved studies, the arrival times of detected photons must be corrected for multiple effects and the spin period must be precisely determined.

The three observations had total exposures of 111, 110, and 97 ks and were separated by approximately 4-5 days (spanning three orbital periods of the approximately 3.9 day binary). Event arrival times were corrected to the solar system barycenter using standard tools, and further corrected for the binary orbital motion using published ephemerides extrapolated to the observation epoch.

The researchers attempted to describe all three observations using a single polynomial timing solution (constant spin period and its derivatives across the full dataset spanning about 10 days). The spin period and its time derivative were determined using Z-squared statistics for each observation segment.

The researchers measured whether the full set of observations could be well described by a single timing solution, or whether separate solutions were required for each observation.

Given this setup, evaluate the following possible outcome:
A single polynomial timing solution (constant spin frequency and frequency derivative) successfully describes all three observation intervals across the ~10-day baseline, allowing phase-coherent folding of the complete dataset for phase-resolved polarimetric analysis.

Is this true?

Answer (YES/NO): NO